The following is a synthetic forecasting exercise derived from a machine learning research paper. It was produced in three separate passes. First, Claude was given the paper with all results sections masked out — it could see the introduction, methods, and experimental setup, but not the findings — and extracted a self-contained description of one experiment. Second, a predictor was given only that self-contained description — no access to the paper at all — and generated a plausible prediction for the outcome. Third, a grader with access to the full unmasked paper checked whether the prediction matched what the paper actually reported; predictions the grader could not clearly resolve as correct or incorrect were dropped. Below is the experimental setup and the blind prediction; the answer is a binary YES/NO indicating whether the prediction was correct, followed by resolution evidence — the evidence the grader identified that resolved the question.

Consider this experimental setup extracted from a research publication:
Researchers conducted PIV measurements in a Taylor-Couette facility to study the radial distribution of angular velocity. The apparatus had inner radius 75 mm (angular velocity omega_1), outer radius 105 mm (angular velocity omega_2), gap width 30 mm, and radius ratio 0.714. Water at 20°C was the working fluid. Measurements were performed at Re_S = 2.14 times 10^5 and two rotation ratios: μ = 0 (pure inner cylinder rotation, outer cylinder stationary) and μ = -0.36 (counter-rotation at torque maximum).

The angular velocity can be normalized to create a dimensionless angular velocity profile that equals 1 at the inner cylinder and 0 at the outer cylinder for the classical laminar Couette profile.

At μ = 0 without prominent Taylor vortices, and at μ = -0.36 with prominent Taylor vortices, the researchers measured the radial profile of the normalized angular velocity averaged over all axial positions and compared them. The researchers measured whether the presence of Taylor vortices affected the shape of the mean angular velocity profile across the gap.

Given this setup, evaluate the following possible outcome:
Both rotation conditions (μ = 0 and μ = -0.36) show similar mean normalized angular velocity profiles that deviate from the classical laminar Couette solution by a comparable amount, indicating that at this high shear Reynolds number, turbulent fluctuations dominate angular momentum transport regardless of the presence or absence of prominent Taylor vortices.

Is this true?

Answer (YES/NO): NO